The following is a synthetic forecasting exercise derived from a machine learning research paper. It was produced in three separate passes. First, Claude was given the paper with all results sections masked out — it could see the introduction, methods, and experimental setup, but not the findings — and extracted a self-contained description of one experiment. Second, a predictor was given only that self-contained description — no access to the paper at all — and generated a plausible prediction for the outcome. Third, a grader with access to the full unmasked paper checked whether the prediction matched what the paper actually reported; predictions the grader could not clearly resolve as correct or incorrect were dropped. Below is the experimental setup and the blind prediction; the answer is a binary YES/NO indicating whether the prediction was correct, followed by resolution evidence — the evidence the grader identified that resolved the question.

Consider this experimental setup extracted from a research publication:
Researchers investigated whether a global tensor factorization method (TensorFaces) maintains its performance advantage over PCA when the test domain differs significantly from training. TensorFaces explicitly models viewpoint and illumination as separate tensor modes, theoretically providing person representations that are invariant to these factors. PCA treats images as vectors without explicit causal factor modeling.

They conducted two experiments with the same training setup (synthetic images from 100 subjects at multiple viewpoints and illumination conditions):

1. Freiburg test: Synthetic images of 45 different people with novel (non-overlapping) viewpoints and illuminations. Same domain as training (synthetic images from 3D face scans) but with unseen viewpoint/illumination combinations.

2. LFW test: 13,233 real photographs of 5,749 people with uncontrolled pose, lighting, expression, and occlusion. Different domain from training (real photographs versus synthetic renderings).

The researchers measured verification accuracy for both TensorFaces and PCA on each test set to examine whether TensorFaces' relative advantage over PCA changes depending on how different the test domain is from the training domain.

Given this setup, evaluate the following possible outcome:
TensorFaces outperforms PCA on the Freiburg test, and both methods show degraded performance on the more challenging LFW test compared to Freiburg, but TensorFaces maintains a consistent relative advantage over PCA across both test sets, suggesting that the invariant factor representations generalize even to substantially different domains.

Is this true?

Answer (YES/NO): NO